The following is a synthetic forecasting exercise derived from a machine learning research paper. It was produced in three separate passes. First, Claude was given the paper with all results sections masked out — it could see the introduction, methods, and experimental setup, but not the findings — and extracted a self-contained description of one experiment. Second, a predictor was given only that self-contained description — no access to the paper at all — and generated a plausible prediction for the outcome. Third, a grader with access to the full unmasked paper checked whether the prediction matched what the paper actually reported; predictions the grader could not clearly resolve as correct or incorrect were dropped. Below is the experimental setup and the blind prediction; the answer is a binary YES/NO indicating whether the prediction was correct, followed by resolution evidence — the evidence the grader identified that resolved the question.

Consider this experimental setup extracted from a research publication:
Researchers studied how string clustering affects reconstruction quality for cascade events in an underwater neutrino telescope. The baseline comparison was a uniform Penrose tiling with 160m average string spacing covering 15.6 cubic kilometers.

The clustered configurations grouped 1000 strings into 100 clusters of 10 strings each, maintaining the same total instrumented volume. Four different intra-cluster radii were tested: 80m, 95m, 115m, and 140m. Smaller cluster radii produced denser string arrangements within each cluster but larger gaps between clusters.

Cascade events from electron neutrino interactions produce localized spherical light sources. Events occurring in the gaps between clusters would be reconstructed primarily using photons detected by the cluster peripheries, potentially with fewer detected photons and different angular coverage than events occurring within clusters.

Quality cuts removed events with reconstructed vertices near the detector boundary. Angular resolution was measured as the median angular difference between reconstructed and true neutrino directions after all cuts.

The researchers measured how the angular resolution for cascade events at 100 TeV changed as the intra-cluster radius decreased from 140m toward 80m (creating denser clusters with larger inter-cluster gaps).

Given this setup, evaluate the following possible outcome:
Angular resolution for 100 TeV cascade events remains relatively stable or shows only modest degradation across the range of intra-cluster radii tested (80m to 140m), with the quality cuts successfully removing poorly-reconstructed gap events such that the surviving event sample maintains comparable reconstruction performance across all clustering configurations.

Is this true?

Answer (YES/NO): NO